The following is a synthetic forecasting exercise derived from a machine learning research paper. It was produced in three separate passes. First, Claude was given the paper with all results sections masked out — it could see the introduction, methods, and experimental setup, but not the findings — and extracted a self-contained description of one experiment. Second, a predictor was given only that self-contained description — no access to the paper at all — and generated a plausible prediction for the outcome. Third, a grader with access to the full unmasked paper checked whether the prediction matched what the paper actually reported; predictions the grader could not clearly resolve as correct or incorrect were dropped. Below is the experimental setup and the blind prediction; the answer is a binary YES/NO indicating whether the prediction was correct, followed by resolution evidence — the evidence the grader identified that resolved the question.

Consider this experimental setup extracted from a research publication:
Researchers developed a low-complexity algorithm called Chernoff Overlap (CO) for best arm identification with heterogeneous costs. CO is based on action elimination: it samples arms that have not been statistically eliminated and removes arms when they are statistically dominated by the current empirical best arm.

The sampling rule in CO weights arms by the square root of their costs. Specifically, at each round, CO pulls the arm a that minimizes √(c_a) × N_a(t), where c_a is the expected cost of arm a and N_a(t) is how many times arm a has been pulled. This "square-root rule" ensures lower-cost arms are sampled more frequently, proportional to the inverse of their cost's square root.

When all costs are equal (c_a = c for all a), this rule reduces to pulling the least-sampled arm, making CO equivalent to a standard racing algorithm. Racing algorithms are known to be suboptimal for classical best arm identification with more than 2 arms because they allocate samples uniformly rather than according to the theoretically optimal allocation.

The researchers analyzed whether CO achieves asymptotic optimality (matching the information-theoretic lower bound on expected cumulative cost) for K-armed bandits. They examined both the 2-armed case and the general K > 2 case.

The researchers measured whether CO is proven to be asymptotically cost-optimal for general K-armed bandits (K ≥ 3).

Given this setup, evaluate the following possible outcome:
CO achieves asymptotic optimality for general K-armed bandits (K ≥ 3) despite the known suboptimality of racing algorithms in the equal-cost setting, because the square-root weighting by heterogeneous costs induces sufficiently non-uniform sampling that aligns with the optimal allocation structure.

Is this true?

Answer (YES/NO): NO